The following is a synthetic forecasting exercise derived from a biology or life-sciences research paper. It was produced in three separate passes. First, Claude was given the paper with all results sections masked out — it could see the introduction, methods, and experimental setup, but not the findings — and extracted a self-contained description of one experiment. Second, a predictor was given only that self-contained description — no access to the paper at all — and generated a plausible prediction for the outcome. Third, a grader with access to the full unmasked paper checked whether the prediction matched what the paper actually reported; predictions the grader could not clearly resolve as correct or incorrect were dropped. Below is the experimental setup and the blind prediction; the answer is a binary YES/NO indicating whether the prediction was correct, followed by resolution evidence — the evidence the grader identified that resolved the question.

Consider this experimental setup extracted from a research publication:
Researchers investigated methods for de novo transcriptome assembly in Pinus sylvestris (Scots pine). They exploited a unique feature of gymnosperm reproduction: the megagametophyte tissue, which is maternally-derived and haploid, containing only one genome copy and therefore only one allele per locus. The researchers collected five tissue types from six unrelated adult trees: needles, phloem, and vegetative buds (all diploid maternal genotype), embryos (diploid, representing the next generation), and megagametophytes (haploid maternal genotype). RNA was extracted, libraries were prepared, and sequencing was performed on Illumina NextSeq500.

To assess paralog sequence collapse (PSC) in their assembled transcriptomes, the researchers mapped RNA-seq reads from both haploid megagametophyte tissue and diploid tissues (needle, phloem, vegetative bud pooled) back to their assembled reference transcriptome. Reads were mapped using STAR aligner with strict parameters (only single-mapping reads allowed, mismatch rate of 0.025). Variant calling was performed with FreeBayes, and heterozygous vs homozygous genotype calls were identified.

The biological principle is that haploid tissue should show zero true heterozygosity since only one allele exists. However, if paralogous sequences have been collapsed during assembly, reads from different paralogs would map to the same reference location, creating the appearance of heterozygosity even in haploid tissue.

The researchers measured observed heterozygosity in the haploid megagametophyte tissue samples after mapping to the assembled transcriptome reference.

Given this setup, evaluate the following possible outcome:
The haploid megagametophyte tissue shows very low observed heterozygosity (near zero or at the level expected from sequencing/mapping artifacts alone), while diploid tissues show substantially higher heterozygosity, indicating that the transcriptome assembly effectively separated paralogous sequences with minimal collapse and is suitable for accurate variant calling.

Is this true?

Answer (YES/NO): NO